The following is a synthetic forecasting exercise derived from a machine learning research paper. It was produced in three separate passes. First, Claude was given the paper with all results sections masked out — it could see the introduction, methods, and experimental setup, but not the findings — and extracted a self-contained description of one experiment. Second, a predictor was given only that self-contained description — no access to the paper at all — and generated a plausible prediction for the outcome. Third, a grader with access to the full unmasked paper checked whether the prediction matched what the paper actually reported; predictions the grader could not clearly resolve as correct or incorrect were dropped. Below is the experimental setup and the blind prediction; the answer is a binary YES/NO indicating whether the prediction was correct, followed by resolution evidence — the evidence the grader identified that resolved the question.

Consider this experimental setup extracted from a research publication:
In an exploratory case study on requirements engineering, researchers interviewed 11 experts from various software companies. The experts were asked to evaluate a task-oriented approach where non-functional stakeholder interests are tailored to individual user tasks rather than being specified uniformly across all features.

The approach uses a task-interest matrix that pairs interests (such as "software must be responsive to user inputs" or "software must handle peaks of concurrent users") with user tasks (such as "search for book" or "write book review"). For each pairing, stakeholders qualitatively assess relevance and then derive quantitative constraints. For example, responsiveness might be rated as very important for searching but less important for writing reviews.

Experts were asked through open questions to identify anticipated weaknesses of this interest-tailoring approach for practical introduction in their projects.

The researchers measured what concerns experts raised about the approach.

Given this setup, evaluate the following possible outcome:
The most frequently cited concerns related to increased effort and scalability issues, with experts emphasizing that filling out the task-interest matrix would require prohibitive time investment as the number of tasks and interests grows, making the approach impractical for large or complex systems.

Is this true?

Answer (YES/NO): NO